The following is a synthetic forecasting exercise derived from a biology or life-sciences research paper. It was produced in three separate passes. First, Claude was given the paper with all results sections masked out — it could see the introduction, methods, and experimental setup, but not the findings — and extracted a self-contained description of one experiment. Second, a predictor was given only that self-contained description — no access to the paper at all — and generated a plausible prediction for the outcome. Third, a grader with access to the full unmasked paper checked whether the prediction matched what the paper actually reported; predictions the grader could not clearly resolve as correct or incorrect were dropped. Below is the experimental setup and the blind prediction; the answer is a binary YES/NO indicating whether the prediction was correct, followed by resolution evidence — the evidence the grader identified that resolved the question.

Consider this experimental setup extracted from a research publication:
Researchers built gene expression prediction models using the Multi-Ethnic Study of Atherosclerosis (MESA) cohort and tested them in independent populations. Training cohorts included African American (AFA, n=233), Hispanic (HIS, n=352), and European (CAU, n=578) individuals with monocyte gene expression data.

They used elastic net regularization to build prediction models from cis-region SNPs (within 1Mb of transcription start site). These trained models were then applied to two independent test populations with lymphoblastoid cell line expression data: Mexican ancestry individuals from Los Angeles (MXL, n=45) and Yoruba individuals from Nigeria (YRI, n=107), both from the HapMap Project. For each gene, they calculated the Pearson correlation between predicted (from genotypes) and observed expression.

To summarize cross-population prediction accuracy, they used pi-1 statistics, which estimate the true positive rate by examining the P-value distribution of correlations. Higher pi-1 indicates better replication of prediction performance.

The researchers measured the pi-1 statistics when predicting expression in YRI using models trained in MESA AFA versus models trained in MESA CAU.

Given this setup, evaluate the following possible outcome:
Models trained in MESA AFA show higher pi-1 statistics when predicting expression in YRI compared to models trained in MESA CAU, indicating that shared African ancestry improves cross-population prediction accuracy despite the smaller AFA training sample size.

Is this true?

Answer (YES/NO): YES